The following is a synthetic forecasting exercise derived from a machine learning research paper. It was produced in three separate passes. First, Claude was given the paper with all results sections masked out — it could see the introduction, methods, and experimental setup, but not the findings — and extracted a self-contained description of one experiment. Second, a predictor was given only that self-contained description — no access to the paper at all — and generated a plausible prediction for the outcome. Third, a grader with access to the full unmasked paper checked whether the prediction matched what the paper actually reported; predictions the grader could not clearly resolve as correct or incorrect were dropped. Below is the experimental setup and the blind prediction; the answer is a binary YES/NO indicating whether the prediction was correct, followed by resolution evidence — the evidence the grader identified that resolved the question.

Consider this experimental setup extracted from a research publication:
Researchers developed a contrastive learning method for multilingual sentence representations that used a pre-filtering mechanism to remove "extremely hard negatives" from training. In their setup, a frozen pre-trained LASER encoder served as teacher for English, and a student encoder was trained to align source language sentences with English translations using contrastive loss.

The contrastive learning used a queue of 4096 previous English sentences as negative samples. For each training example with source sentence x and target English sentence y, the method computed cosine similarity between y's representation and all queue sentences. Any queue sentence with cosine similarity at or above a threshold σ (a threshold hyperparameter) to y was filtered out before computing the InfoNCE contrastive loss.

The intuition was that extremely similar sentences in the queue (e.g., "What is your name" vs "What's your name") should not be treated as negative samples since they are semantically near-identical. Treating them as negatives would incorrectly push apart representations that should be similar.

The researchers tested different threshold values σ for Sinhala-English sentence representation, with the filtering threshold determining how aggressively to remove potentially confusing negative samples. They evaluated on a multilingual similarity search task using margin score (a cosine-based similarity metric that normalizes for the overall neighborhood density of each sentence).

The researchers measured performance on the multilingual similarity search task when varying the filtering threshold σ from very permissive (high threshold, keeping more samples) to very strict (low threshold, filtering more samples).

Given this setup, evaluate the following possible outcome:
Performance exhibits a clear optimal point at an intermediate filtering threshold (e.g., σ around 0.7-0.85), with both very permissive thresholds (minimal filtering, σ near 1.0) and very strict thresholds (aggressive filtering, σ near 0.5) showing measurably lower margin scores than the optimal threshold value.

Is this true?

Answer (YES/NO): NO